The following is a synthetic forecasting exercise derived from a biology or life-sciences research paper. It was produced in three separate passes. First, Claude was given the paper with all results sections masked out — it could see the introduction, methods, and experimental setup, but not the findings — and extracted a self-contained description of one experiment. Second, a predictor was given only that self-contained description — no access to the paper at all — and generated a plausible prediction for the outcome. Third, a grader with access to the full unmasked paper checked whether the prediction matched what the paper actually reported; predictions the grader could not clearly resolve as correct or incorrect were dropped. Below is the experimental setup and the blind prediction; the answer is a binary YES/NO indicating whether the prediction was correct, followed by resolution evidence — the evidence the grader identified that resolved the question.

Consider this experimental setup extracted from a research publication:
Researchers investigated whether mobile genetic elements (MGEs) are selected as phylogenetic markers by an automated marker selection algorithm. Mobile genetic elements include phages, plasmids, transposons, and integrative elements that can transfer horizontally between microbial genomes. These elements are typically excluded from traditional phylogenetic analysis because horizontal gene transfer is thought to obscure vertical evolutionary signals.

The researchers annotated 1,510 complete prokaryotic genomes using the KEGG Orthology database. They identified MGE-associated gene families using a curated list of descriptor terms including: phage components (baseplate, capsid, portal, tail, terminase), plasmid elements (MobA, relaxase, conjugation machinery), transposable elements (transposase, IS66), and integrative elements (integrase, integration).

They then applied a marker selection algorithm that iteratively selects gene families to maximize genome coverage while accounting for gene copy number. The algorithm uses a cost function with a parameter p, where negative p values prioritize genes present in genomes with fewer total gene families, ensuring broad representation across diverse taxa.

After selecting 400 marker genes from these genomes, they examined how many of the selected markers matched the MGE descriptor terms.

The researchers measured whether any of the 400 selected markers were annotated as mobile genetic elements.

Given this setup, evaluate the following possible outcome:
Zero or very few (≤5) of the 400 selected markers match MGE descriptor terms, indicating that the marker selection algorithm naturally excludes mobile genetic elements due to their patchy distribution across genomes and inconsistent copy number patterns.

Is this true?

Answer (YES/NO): NO